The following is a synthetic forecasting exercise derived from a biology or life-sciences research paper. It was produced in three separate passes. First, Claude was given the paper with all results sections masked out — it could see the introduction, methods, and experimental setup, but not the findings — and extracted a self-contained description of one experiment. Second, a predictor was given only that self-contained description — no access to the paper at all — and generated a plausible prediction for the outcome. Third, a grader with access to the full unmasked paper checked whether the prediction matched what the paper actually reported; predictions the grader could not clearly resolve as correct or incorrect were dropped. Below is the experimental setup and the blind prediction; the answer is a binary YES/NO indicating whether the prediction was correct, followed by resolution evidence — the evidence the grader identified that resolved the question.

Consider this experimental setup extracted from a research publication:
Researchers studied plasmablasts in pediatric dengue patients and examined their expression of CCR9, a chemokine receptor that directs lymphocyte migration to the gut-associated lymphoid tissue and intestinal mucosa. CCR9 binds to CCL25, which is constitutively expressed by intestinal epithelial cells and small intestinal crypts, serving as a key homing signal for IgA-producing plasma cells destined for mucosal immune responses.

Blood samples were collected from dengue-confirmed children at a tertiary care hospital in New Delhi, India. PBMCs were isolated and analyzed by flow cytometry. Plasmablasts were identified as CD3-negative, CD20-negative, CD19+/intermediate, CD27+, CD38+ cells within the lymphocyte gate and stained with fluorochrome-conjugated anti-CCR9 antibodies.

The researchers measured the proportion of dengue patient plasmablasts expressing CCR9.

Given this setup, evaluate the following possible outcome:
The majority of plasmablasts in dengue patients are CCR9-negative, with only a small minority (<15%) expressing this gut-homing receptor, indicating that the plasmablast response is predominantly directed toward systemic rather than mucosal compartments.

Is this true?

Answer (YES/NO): NO